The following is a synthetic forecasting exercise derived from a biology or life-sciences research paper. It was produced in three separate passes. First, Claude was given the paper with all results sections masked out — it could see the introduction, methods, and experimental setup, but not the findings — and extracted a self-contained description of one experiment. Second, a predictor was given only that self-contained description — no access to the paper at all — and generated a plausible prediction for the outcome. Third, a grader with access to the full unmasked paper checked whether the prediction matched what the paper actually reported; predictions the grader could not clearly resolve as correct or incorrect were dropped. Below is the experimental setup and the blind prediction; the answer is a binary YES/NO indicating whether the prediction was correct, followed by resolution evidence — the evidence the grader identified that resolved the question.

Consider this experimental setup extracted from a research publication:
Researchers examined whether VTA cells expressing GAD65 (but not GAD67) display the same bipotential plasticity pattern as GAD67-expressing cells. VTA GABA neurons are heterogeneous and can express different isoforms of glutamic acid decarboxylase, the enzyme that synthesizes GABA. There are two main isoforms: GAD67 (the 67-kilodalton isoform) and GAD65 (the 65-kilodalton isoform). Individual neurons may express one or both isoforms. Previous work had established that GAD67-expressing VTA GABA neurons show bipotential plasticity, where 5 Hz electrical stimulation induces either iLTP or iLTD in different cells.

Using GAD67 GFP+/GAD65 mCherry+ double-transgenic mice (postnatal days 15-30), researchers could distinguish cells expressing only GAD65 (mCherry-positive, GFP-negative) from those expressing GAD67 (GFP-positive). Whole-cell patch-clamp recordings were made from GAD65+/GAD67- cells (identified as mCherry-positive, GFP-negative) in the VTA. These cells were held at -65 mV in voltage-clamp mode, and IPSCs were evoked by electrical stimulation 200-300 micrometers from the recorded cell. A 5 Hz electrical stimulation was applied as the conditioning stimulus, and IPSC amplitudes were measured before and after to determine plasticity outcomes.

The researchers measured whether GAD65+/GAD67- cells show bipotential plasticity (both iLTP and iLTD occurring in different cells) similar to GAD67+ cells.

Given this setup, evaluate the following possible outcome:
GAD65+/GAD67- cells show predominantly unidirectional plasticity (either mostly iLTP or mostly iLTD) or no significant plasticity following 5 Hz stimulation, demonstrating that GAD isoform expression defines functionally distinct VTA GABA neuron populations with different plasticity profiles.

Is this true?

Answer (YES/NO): NO